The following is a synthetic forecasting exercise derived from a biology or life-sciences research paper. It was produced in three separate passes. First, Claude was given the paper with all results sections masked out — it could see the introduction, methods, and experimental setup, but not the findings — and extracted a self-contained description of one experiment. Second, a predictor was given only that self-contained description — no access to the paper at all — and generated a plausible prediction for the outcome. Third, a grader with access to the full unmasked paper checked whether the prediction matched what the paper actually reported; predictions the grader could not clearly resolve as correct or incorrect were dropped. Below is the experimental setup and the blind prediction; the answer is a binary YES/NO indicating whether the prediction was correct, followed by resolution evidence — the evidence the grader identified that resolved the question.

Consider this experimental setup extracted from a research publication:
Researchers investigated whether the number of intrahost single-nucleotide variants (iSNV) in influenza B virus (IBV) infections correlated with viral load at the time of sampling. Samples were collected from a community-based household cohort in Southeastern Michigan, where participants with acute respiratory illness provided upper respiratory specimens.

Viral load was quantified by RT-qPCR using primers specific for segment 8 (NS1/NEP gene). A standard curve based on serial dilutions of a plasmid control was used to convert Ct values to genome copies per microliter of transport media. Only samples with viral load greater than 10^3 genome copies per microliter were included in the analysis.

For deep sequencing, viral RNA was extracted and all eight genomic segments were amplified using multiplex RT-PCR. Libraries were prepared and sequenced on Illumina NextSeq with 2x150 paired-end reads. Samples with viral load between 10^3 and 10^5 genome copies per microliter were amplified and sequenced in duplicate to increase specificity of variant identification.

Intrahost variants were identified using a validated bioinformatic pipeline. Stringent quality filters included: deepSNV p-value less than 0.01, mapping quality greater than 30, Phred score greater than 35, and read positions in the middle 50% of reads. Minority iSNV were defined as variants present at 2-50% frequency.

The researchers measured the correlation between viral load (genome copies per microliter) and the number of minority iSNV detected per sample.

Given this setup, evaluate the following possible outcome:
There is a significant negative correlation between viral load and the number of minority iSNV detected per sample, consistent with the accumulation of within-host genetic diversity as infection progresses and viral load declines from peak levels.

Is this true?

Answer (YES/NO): NO